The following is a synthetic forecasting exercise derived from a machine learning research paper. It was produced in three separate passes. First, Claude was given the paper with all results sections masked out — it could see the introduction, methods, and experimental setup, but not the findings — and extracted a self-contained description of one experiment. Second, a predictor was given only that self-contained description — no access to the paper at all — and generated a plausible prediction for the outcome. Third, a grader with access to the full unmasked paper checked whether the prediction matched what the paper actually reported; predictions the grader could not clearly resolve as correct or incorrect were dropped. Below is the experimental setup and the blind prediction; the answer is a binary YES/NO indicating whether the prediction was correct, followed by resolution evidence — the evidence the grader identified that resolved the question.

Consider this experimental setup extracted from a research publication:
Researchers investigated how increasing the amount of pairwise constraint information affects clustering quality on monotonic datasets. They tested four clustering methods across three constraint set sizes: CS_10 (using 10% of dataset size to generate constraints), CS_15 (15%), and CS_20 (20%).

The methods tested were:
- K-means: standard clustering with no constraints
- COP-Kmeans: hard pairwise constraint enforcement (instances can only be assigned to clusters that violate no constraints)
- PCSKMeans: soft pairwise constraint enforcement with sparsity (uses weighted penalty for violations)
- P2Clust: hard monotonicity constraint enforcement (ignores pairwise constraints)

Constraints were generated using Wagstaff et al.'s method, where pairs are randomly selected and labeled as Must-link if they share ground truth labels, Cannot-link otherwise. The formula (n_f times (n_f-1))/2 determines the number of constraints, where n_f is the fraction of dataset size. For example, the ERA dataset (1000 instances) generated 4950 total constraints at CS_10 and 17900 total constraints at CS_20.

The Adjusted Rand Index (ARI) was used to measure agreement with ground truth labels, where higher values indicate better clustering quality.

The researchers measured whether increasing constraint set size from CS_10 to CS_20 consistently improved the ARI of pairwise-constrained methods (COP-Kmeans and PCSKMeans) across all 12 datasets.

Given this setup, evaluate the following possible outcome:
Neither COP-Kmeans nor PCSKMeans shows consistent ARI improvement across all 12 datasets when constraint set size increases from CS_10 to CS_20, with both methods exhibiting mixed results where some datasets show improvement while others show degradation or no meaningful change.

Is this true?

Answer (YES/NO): YES